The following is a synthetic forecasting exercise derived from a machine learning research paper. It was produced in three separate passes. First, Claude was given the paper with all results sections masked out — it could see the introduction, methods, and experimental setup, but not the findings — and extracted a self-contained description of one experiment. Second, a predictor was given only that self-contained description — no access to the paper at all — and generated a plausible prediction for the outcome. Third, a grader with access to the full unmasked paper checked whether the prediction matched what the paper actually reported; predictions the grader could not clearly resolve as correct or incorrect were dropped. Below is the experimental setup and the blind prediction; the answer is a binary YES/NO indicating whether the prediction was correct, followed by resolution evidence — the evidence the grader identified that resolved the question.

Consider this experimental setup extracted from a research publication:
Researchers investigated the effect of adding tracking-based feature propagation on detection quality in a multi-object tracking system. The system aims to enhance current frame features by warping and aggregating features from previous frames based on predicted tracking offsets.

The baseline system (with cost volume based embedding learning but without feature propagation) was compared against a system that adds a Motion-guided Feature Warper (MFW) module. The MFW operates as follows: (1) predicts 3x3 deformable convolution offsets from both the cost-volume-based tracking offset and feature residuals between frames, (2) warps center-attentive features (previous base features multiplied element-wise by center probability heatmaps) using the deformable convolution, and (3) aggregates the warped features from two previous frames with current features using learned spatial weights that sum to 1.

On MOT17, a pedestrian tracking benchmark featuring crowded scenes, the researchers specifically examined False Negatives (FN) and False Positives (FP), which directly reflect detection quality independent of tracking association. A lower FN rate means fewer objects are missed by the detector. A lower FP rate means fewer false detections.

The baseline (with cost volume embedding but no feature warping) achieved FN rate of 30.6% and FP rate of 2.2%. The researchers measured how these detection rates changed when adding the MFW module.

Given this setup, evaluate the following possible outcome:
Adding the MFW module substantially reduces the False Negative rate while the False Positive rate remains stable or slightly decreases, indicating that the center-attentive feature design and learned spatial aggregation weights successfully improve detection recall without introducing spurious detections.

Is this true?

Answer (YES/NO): NO